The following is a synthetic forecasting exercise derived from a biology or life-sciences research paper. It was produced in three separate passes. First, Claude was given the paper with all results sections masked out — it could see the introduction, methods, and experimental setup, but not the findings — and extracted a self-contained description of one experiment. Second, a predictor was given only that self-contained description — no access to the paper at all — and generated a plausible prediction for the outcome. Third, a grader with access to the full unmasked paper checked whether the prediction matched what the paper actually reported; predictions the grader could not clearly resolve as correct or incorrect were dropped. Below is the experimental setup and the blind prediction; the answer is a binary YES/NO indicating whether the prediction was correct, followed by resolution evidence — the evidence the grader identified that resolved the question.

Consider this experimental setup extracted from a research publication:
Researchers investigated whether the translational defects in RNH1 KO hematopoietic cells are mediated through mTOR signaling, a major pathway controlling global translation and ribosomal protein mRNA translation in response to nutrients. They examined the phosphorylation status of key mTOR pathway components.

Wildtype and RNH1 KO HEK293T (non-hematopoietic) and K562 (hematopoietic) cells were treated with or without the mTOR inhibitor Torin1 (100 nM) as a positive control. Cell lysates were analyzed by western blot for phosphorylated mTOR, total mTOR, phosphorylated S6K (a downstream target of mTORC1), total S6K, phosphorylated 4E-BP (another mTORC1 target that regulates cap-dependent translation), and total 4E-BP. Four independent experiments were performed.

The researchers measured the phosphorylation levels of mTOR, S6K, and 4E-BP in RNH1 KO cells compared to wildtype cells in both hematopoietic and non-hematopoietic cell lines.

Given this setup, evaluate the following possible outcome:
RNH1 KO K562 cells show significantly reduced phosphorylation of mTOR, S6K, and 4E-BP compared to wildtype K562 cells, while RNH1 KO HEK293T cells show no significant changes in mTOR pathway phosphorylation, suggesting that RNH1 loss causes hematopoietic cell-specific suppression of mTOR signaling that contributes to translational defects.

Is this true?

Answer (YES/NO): NO